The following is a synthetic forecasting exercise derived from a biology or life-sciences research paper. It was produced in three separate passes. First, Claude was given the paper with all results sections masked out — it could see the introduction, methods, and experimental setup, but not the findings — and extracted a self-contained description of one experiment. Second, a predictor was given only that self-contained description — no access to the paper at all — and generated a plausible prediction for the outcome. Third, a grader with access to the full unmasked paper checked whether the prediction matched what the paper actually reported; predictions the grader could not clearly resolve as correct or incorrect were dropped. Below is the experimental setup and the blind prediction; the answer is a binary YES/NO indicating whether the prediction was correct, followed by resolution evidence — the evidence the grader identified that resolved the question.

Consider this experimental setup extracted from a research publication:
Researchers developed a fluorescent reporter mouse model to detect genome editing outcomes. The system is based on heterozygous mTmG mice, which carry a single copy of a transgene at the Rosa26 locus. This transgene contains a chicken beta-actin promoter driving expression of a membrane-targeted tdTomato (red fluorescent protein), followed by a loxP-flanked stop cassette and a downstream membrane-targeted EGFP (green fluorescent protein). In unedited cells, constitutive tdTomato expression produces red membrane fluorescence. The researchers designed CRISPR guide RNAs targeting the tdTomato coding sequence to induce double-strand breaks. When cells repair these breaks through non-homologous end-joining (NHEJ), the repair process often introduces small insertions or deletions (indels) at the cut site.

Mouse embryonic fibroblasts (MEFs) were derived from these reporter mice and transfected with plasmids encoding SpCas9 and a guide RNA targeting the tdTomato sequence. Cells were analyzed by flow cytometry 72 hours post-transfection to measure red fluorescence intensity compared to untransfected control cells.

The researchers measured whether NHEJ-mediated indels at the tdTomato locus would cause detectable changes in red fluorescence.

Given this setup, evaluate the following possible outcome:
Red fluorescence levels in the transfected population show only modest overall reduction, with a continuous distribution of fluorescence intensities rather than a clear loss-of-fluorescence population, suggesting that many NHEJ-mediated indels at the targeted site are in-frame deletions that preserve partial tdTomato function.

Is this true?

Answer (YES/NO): NO